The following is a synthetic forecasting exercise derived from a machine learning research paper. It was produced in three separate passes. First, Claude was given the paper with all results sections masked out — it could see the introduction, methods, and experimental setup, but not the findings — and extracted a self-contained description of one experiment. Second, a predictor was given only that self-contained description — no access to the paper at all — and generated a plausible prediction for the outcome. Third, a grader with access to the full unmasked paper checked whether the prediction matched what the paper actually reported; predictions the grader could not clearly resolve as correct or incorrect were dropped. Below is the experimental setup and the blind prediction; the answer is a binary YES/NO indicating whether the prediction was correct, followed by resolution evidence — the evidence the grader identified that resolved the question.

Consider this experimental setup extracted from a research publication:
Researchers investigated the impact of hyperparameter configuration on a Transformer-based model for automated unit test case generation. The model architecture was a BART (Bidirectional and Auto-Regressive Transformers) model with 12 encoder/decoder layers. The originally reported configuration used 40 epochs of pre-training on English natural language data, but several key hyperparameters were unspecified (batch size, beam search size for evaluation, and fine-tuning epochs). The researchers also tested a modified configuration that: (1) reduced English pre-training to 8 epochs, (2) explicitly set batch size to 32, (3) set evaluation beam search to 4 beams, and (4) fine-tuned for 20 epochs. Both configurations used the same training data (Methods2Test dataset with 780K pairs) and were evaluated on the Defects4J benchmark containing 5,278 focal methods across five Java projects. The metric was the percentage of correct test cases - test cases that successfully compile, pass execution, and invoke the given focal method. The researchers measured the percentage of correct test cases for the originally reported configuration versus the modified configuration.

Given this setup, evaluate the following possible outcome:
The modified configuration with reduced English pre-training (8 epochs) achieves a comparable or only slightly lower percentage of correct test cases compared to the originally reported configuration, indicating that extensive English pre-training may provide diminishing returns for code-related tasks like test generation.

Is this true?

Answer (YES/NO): NO